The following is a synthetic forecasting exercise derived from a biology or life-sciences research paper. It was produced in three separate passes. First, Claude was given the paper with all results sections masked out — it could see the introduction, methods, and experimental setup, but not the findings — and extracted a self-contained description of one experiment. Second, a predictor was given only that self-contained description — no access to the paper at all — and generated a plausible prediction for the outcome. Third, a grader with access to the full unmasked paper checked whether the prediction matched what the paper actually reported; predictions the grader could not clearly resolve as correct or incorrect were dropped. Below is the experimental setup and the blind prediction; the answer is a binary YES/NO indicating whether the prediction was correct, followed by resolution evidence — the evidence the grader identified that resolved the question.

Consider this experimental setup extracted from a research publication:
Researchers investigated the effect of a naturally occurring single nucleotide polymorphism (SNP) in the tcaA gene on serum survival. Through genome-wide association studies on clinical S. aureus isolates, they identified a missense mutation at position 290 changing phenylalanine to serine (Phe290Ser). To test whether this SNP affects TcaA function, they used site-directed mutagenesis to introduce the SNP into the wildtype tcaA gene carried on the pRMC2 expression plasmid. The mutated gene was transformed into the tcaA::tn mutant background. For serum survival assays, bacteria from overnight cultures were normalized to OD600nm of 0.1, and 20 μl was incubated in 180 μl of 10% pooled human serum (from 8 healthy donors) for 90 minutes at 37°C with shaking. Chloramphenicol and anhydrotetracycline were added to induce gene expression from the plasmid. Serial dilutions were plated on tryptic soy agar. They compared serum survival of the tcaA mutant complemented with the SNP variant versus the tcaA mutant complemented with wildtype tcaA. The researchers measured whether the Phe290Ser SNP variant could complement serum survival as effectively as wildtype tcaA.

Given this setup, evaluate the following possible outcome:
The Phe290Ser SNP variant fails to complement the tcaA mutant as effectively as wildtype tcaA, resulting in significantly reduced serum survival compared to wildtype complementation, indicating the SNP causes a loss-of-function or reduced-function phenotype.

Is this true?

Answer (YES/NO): NO